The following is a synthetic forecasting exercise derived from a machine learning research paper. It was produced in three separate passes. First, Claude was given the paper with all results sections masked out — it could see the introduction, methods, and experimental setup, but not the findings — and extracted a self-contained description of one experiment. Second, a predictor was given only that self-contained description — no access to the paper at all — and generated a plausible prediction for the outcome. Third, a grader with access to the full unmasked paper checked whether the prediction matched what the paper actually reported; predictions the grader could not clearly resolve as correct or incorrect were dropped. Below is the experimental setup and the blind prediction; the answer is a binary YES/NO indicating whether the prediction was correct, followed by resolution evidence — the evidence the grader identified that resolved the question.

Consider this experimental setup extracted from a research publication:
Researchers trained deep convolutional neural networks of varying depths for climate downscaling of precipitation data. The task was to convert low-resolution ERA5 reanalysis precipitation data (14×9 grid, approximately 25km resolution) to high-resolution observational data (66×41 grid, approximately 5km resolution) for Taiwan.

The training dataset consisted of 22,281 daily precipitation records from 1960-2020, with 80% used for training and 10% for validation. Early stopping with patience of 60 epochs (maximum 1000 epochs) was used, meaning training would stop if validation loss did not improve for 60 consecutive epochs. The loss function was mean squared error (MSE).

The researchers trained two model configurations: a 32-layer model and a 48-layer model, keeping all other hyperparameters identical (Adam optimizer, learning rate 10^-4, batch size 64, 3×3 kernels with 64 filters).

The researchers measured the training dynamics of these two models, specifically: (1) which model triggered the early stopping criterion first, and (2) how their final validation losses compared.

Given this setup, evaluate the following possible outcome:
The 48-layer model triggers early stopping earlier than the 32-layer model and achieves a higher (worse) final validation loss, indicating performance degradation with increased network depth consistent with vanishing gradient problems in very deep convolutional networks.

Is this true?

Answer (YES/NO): YES